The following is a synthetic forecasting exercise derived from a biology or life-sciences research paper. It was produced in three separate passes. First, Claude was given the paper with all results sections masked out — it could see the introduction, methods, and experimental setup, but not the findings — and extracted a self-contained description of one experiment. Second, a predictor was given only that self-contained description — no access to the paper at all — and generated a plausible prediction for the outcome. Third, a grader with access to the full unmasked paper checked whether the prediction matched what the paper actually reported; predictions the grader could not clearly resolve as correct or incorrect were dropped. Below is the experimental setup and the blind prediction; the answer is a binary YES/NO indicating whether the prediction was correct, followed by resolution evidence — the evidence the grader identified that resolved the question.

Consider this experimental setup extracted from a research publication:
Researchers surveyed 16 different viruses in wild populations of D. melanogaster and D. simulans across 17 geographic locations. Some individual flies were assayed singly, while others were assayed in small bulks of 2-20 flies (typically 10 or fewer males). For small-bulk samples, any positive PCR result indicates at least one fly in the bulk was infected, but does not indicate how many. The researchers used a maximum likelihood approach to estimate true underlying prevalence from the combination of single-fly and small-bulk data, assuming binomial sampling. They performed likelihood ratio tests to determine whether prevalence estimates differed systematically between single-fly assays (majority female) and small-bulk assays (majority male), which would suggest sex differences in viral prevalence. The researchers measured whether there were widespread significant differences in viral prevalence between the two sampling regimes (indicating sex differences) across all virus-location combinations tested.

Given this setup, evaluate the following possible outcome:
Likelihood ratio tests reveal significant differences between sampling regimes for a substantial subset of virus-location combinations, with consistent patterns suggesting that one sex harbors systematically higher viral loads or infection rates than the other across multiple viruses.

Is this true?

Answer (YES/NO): NO